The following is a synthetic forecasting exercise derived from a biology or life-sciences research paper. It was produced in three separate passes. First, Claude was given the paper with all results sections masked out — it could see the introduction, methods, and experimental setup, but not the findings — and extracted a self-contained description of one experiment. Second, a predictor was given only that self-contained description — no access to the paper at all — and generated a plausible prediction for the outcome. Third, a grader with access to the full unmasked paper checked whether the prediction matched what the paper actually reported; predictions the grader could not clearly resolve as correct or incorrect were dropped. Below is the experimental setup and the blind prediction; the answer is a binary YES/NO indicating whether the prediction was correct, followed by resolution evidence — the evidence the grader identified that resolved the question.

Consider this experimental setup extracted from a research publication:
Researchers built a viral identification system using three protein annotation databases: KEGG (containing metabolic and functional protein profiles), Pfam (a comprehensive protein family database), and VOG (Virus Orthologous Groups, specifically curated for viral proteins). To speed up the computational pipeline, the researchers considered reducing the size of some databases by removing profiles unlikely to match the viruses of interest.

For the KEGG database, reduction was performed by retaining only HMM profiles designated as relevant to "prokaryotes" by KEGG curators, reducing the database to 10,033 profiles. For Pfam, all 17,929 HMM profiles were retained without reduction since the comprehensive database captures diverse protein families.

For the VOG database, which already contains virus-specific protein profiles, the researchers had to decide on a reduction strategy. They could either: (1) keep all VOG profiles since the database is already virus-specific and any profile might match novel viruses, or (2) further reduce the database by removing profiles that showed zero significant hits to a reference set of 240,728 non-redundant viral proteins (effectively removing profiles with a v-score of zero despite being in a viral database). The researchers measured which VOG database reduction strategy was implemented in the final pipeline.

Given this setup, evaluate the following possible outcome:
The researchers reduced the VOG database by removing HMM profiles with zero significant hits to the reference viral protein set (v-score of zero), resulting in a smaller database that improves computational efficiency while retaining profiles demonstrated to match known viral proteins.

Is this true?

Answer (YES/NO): YES